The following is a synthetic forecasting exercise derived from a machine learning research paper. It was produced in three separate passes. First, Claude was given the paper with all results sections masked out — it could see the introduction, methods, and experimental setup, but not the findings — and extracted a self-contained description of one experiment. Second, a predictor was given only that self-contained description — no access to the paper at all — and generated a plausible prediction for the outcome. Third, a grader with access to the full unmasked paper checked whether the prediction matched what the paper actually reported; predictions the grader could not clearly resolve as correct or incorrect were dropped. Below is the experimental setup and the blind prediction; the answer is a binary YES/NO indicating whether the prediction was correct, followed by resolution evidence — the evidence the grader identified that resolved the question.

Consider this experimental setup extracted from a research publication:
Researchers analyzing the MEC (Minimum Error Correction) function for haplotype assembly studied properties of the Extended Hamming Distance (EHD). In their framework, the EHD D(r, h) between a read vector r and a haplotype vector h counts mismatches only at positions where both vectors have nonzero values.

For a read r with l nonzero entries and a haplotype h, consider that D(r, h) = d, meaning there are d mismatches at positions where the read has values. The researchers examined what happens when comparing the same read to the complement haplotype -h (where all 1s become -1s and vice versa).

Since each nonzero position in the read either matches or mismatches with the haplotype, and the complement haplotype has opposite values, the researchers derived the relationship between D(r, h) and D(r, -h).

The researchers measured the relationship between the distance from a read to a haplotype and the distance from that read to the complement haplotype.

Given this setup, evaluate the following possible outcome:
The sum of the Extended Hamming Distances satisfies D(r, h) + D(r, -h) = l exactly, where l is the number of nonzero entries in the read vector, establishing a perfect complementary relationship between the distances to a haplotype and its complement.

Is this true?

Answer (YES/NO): YES